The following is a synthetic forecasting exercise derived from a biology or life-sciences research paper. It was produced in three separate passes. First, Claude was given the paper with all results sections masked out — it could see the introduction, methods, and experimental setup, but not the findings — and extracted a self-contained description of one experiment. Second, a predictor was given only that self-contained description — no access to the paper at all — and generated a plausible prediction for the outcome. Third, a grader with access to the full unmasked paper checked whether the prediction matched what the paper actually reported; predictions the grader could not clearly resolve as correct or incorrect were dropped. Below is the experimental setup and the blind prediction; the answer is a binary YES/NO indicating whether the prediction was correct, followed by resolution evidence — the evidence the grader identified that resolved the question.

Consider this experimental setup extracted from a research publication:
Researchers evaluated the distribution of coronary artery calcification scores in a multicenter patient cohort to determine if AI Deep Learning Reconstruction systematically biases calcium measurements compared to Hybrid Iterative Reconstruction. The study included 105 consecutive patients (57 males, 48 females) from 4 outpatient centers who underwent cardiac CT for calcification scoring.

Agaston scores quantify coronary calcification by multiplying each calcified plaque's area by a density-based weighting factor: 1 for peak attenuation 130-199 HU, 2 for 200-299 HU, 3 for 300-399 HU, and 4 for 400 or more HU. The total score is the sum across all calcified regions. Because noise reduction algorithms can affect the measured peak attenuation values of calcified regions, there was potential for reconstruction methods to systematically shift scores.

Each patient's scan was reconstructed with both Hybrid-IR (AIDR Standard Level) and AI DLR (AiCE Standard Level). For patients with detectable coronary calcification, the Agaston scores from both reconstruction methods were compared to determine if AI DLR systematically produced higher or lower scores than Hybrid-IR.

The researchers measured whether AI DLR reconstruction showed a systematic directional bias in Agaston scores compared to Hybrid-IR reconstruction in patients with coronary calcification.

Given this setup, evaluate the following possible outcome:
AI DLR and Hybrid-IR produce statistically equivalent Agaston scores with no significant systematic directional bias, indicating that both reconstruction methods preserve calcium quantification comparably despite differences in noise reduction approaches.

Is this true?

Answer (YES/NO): YES